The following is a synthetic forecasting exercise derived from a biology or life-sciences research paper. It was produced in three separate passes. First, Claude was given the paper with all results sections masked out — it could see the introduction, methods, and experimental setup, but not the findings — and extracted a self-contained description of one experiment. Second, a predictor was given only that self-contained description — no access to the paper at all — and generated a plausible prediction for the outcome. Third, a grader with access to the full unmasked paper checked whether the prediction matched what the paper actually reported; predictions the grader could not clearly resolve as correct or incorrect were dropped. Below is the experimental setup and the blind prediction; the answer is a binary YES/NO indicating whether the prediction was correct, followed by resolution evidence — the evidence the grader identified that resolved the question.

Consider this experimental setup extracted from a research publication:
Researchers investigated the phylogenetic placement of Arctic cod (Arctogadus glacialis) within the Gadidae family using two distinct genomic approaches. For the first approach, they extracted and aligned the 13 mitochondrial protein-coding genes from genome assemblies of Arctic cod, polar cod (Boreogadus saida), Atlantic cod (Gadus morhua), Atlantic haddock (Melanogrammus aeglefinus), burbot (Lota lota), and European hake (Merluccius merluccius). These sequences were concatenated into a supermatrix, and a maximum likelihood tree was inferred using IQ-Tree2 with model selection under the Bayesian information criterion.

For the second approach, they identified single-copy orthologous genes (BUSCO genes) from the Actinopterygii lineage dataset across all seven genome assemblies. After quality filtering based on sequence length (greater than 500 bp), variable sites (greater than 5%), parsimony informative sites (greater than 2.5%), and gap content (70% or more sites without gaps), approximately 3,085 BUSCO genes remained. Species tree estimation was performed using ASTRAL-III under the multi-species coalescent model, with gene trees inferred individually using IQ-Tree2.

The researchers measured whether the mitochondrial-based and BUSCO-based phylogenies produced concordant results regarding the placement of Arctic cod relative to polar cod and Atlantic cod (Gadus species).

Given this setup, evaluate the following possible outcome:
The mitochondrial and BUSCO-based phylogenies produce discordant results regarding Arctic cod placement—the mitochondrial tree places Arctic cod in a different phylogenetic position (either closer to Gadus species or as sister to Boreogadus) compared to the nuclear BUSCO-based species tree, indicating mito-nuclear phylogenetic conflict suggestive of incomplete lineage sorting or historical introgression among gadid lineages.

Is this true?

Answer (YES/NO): YES